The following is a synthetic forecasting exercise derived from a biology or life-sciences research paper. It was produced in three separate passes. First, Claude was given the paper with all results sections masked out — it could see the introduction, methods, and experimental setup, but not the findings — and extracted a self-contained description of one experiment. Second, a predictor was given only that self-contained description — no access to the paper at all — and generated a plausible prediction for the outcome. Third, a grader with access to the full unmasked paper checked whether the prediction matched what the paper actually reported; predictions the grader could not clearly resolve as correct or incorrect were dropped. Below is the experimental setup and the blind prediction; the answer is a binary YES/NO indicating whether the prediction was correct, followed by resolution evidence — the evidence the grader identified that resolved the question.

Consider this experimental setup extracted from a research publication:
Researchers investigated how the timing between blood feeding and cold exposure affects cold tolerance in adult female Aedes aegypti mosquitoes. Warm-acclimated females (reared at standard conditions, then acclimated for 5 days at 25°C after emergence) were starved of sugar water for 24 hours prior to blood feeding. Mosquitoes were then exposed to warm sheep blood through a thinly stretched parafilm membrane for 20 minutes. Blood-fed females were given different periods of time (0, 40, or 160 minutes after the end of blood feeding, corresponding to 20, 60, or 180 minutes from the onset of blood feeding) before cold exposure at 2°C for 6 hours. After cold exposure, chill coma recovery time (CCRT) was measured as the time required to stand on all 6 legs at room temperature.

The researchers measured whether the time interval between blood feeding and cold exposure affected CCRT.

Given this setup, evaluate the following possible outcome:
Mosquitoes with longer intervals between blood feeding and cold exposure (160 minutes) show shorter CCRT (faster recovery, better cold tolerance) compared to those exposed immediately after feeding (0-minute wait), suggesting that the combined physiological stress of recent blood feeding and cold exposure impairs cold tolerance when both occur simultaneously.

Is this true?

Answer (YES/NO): NO